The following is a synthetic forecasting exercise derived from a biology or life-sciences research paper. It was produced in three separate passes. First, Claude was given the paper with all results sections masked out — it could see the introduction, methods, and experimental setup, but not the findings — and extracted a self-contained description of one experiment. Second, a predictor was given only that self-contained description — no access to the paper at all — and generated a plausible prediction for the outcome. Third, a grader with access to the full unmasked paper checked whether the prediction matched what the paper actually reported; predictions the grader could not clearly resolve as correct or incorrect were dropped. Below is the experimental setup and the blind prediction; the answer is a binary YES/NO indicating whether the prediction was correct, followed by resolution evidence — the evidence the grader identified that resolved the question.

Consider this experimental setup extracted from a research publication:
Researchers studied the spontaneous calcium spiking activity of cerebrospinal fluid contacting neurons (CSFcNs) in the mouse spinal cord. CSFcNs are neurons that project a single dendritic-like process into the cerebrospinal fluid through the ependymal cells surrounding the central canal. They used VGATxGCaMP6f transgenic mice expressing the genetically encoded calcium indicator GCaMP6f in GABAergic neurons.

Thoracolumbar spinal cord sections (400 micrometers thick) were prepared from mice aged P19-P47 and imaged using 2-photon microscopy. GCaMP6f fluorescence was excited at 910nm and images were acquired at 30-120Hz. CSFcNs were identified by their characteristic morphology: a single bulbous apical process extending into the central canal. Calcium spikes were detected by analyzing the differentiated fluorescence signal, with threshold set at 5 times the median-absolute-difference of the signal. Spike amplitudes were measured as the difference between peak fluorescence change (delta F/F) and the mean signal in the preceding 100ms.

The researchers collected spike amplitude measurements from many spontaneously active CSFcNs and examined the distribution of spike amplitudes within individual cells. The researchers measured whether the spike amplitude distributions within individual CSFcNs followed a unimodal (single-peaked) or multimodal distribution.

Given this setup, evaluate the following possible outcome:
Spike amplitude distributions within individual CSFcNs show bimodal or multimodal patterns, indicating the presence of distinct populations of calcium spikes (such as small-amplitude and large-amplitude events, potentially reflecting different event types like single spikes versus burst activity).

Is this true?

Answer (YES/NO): YES